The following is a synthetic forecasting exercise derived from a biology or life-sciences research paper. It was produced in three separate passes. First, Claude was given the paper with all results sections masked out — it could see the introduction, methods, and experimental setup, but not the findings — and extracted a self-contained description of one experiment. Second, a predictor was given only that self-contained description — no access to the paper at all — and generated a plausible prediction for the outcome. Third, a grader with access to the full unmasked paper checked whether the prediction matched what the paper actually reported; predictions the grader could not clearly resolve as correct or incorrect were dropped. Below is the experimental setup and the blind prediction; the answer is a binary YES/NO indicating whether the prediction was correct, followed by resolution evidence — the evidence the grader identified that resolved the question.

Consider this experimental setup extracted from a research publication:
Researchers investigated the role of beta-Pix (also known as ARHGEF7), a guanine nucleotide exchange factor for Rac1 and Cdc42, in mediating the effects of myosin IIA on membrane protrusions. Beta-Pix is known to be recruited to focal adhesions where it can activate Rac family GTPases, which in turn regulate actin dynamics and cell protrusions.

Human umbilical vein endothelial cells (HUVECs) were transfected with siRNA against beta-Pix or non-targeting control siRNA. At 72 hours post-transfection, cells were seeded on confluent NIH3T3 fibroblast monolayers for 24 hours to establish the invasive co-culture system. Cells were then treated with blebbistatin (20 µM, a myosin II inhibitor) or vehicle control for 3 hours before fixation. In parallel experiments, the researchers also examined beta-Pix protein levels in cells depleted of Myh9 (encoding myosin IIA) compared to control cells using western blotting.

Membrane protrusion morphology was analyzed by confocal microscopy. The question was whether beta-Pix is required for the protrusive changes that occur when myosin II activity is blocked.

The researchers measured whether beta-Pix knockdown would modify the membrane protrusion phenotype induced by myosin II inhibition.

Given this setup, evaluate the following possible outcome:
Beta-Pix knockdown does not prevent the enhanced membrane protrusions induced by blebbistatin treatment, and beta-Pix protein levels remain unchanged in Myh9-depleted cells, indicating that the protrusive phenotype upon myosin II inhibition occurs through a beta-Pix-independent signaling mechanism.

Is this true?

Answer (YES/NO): NO